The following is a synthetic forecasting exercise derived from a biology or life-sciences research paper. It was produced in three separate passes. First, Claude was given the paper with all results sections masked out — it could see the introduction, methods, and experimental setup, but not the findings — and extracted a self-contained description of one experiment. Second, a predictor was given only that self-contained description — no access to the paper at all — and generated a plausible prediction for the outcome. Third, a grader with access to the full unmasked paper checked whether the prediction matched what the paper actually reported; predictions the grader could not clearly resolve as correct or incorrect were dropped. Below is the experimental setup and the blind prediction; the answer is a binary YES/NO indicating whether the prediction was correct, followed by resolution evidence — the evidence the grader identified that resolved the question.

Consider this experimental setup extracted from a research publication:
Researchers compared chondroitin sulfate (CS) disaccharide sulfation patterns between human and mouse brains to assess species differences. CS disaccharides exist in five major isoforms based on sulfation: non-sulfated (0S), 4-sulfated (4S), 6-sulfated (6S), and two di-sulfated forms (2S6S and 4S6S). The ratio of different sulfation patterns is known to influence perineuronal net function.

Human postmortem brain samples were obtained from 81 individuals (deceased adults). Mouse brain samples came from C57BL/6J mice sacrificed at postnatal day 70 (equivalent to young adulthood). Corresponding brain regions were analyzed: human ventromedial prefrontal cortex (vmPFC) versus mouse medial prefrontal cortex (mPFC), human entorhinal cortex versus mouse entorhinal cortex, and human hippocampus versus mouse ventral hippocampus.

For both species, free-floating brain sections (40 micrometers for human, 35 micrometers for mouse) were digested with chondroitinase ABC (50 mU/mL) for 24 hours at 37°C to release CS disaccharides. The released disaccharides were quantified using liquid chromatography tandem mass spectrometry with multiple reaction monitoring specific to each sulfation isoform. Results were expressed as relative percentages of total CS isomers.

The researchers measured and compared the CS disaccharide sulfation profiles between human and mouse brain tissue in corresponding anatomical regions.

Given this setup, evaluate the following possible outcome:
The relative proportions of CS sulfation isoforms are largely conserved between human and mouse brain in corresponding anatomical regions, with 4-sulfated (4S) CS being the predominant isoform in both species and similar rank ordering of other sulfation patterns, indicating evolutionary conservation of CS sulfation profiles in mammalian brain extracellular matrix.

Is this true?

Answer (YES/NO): YES